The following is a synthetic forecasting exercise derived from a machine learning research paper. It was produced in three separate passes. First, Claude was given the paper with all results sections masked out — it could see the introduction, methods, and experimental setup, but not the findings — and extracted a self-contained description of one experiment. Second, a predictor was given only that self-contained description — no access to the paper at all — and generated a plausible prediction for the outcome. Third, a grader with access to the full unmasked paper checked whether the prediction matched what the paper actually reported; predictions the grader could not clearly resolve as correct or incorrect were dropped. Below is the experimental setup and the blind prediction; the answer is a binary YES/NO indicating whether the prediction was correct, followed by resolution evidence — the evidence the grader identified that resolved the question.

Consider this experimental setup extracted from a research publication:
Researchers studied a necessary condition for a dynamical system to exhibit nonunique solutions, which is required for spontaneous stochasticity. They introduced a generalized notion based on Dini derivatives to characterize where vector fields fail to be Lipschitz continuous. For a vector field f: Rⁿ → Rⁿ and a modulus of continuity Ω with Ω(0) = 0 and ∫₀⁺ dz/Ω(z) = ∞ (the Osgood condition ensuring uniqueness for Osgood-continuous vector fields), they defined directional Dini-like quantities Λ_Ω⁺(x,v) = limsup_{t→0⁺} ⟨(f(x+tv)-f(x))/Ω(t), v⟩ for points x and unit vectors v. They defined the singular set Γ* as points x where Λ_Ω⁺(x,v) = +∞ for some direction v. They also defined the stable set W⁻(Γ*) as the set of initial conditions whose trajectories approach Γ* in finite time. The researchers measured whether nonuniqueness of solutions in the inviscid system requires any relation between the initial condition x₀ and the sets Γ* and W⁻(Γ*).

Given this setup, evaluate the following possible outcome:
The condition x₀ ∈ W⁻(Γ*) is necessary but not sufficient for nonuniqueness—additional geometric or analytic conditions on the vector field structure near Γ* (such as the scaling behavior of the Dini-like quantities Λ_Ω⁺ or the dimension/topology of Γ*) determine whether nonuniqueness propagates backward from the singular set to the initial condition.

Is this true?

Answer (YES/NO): YES